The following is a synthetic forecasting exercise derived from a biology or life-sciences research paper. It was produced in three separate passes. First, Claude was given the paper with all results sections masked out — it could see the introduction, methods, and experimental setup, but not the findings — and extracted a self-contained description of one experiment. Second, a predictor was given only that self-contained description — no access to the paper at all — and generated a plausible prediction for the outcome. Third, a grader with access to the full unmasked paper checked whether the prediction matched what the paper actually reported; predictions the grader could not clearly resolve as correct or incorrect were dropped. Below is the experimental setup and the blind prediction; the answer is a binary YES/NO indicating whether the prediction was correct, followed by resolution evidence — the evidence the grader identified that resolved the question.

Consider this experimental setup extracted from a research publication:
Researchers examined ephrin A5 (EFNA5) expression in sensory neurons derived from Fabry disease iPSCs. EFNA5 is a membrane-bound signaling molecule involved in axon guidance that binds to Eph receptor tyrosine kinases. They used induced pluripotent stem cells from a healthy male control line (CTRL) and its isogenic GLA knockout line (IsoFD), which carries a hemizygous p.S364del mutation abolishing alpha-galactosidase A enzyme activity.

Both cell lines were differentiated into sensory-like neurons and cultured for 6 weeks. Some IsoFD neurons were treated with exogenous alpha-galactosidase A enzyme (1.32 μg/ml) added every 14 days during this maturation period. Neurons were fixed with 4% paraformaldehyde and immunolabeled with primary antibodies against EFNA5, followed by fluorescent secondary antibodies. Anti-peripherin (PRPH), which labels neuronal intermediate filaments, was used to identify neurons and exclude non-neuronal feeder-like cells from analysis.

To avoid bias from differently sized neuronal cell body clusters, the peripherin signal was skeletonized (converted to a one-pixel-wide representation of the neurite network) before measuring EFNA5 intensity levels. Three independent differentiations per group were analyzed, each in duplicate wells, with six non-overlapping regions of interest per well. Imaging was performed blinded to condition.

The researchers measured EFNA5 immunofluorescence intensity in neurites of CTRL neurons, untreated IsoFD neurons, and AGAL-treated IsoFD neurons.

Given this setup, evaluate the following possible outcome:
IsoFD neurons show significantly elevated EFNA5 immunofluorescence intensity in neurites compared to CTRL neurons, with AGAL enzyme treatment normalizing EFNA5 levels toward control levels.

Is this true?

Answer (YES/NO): YES